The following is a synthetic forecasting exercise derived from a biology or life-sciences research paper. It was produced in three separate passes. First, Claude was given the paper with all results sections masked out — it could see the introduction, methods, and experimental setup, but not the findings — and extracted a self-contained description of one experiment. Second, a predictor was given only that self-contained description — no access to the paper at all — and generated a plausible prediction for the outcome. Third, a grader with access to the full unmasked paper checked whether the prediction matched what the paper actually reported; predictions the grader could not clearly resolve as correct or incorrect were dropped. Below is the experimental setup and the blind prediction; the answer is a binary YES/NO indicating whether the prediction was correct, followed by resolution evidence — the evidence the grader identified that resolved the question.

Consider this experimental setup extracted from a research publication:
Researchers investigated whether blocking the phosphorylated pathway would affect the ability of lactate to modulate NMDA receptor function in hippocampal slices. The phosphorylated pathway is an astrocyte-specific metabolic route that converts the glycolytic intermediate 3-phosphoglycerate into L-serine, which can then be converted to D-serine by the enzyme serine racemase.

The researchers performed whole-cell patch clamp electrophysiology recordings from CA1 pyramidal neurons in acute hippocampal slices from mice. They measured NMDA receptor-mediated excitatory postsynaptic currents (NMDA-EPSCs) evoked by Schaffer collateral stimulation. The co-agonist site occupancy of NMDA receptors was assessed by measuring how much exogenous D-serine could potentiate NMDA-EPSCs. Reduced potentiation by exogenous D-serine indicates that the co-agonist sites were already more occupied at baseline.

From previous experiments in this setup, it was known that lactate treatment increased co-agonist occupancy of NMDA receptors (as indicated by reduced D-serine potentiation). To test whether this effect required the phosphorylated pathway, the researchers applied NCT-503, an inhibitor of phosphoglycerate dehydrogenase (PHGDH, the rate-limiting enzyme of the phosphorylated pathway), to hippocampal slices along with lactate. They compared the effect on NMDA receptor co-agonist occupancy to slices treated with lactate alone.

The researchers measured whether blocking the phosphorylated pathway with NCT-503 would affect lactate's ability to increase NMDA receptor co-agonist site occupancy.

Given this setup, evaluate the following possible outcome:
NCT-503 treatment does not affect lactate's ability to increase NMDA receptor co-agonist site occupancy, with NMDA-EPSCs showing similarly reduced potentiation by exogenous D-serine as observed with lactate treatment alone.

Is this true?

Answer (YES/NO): NO